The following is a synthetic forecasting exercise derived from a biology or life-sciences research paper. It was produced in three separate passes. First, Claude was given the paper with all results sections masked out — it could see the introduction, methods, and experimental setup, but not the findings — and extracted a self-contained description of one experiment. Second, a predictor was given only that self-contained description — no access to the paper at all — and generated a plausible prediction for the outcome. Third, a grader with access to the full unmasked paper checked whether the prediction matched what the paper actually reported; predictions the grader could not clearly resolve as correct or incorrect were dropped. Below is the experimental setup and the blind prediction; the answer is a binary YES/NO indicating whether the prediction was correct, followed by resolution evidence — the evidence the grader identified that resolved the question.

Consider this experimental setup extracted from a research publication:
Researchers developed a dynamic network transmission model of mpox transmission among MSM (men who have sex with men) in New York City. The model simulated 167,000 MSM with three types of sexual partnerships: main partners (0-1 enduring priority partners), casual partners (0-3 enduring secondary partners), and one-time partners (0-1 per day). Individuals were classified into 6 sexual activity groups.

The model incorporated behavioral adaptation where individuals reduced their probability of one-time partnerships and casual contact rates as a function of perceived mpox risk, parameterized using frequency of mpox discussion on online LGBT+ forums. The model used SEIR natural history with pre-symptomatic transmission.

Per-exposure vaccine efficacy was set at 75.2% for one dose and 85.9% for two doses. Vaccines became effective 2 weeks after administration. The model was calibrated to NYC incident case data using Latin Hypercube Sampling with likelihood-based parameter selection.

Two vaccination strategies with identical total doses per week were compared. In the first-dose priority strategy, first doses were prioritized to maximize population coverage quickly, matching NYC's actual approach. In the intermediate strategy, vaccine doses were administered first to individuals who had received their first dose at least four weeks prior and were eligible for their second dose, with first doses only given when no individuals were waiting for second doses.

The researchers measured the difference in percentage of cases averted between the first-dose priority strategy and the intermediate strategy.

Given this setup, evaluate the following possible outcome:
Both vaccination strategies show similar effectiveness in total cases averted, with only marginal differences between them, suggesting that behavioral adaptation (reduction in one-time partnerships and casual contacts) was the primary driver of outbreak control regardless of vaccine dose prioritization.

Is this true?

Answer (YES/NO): NO